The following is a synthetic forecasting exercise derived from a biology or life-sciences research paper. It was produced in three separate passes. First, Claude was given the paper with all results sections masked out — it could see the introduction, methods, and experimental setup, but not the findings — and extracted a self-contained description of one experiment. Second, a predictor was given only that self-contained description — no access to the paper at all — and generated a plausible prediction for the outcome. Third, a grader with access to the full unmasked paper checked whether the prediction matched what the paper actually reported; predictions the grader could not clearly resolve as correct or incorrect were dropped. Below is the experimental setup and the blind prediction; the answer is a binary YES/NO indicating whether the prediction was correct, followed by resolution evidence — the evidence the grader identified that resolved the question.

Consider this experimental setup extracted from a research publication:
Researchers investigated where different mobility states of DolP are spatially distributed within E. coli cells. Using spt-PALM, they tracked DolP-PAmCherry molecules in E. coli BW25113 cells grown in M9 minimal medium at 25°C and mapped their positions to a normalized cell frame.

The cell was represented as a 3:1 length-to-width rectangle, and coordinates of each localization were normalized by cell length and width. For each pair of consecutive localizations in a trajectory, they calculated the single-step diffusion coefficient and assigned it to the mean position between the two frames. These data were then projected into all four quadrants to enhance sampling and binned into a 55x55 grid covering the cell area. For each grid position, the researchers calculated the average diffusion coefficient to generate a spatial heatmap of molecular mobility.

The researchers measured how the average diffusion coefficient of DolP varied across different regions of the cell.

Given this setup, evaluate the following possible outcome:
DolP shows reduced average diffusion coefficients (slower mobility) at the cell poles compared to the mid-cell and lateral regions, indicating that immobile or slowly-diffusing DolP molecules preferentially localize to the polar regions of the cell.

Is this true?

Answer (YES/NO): NO